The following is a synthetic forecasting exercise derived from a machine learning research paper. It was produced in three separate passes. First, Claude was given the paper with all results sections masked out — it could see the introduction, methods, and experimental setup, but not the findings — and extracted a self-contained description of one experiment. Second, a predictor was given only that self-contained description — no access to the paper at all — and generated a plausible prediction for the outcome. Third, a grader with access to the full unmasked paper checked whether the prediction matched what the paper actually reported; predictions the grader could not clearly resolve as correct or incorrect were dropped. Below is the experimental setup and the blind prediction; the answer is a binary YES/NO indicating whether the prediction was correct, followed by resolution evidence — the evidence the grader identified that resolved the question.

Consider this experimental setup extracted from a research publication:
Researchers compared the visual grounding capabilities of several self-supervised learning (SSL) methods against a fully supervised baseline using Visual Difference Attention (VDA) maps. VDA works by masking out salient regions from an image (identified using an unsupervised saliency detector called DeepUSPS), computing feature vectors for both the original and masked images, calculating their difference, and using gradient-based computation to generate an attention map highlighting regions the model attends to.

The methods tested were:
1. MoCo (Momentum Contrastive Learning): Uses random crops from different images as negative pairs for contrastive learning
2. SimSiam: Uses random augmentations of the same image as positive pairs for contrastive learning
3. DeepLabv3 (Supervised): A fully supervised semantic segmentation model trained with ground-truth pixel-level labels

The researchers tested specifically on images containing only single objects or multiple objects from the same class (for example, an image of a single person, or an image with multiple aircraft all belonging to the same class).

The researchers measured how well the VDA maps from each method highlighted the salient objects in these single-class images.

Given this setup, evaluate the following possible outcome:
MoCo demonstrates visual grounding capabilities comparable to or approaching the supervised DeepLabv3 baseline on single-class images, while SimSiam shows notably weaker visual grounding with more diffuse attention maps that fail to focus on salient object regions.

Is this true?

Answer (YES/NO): NO